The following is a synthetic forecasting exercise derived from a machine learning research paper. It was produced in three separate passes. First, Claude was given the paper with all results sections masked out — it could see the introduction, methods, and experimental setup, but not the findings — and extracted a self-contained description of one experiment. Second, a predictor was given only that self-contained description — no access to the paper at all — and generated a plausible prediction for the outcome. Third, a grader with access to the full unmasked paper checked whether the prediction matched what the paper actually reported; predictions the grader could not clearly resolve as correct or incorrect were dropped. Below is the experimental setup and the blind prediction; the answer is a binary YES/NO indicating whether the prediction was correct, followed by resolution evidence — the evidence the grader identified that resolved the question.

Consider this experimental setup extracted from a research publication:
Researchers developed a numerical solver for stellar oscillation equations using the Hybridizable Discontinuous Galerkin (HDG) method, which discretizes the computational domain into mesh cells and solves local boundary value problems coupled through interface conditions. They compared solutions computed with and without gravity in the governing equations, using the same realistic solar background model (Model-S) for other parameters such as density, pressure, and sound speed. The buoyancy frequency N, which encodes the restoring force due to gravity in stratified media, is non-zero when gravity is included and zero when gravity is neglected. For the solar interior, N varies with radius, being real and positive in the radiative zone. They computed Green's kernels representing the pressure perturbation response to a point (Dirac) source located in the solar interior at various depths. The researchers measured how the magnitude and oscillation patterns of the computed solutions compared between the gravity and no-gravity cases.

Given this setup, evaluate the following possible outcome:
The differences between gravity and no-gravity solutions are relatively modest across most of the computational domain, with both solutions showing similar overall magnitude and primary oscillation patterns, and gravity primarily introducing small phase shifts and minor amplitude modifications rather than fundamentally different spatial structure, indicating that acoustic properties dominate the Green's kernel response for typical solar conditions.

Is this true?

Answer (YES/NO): NO